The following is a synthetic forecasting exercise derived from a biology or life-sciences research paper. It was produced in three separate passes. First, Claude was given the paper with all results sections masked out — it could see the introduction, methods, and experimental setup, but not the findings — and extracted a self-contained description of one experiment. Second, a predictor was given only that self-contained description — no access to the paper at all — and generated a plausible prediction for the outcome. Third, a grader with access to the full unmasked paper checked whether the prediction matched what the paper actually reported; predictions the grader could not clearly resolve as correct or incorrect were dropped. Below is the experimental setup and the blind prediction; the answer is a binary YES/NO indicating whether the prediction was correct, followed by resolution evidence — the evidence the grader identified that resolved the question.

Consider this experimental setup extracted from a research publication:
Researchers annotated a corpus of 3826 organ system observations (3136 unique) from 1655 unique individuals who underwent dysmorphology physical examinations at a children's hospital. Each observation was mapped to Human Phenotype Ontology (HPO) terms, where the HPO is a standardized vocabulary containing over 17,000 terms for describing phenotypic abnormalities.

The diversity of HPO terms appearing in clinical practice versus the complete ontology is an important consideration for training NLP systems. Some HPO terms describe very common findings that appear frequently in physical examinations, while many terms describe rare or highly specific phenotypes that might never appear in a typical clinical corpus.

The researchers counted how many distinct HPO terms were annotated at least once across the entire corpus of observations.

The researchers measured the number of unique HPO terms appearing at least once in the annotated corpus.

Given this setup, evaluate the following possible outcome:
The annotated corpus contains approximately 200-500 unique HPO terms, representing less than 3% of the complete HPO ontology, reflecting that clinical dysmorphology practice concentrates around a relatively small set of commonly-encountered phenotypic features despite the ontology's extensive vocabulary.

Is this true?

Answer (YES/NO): NO